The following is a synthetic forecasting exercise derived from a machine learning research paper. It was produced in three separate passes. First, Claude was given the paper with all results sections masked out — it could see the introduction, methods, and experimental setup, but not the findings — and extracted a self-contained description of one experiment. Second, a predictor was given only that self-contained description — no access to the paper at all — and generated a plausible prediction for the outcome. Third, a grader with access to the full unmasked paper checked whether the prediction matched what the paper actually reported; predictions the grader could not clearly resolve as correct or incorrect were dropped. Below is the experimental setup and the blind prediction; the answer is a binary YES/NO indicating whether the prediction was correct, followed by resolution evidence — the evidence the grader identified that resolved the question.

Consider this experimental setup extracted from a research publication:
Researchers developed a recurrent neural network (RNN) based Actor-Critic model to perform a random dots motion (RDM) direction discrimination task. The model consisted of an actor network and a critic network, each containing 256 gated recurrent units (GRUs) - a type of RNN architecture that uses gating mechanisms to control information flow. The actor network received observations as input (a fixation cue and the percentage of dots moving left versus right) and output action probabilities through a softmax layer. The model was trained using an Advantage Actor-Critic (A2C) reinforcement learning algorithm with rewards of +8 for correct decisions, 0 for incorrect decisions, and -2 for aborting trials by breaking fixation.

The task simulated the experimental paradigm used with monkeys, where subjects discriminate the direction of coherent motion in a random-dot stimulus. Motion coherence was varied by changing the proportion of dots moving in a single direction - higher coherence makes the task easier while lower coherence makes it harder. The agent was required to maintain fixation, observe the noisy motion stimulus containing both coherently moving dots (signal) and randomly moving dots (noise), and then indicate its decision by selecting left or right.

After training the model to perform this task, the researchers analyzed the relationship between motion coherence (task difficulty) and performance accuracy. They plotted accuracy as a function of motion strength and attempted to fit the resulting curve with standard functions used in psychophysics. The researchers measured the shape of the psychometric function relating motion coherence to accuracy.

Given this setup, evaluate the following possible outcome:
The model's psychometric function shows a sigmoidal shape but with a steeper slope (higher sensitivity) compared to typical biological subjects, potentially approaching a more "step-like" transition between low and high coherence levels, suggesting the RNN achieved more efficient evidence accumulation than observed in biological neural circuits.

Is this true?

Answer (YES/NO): NO